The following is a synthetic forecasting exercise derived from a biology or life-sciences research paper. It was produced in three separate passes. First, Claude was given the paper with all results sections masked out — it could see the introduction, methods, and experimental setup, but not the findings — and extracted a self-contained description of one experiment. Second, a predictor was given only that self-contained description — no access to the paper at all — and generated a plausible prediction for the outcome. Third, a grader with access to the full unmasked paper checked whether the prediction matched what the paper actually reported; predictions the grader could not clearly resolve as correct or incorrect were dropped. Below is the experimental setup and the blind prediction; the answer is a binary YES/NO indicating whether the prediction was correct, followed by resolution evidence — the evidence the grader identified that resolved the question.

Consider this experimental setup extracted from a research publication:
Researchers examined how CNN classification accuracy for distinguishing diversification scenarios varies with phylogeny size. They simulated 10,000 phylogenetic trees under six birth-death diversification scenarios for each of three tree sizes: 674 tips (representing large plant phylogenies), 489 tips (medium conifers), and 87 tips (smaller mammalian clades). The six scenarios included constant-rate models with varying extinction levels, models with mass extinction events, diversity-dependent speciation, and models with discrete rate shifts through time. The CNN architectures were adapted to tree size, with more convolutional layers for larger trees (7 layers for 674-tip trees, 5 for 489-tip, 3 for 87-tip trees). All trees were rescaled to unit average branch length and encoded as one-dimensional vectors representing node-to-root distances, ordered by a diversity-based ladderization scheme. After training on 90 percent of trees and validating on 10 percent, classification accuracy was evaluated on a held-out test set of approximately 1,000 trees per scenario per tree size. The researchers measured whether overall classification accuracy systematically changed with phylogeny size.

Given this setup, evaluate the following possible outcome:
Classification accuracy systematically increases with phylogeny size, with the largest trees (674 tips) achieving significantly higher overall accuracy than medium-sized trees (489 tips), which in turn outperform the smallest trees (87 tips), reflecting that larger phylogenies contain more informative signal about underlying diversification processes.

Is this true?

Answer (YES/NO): NO